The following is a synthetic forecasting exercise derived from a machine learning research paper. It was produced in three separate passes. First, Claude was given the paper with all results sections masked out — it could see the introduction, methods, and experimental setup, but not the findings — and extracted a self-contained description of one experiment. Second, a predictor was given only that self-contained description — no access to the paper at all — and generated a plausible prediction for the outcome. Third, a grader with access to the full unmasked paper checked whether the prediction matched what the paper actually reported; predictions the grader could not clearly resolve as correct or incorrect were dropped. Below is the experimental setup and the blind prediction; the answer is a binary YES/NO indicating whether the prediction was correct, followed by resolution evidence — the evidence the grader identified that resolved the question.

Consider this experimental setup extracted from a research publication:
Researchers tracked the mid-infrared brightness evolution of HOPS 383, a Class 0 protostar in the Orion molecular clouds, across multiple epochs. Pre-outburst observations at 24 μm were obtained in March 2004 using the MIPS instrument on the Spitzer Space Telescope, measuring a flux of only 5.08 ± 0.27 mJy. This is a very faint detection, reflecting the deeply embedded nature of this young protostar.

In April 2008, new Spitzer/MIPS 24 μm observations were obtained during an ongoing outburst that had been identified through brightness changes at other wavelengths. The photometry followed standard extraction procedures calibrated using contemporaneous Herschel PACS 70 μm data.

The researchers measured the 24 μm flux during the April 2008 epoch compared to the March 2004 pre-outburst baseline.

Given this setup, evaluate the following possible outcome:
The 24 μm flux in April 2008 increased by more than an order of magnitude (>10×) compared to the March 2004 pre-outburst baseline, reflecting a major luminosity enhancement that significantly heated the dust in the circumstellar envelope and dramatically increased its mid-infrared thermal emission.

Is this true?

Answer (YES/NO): YES